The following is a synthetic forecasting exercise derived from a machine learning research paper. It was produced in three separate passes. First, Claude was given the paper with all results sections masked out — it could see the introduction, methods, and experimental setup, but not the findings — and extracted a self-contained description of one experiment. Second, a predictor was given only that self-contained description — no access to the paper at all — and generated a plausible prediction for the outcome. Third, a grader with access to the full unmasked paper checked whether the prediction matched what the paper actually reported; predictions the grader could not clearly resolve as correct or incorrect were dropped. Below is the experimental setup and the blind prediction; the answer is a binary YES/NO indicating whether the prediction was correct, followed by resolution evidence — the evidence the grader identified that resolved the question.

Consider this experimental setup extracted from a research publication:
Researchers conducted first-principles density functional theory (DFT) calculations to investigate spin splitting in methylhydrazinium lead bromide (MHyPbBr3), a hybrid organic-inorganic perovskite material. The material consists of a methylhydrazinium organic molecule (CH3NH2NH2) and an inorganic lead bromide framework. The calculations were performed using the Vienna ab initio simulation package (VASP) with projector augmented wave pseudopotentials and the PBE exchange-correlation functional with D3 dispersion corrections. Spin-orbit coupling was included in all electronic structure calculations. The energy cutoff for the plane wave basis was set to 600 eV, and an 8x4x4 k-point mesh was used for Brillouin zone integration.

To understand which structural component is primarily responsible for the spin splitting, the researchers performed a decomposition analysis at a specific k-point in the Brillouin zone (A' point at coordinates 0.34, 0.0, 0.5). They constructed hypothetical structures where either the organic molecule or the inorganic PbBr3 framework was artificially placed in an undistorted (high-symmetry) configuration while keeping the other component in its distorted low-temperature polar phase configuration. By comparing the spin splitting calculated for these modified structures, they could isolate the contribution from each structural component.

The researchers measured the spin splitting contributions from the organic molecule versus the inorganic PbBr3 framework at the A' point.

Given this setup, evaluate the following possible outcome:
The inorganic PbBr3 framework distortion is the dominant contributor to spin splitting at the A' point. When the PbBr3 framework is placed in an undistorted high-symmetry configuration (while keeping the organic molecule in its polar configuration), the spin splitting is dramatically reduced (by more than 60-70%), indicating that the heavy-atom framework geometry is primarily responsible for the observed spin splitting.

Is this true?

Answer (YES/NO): YES